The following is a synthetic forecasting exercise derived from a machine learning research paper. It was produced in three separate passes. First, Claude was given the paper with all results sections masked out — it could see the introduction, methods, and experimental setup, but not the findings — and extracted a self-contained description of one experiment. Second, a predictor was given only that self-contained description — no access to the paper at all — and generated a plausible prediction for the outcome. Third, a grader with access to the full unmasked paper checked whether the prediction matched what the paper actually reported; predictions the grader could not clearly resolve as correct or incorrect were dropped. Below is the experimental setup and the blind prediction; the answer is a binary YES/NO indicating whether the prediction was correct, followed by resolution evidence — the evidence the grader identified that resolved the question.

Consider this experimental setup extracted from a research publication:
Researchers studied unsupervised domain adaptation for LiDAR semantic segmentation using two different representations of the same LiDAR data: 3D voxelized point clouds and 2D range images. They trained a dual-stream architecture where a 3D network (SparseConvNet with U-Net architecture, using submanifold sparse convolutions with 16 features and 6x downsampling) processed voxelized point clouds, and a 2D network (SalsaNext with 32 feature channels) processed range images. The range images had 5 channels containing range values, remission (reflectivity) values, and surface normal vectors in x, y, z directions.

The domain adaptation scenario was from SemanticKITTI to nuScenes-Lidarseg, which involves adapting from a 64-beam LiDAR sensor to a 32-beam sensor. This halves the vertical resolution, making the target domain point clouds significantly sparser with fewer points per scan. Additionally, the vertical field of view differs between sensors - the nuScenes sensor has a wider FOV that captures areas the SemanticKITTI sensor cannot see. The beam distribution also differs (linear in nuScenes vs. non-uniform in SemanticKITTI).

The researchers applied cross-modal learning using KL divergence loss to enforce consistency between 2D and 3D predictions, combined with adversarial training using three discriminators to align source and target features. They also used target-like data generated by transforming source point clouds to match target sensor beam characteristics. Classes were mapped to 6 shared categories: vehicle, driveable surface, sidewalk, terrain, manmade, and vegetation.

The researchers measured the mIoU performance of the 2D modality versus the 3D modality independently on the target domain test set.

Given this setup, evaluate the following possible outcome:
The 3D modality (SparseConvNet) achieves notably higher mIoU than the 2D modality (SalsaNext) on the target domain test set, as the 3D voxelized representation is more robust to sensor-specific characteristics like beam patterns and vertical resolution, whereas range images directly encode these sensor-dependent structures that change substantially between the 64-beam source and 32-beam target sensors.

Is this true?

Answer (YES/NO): YES